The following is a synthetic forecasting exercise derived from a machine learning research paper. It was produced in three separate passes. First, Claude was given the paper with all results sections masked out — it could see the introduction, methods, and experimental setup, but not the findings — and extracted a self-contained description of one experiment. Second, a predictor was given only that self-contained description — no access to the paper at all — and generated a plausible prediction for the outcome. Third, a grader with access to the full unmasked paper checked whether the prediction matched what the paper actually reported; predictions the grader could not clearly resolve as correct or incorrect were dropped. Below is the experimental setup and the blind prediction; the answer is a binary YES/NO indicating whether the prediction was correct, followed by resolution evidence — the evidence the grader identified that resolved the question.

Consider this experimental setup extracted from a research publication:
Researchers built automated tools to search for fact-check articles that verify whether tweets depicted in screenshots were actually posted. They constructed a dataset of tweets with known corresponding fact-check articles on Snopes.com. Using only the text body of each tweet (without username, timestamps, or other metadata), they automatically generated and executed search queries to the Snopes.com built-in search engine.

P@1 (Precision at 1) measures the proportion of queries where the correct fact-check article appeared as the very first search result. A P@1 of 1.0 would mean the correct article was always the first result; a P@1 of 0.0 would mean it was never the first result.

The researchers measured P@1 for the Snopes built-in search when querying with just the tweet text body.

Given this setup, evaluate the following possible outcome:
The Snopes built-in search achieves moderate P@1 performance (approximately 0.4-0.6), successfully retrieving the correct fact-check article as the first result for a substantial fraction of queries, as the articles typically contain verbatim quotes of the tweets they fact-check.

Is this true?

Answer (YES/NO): YES